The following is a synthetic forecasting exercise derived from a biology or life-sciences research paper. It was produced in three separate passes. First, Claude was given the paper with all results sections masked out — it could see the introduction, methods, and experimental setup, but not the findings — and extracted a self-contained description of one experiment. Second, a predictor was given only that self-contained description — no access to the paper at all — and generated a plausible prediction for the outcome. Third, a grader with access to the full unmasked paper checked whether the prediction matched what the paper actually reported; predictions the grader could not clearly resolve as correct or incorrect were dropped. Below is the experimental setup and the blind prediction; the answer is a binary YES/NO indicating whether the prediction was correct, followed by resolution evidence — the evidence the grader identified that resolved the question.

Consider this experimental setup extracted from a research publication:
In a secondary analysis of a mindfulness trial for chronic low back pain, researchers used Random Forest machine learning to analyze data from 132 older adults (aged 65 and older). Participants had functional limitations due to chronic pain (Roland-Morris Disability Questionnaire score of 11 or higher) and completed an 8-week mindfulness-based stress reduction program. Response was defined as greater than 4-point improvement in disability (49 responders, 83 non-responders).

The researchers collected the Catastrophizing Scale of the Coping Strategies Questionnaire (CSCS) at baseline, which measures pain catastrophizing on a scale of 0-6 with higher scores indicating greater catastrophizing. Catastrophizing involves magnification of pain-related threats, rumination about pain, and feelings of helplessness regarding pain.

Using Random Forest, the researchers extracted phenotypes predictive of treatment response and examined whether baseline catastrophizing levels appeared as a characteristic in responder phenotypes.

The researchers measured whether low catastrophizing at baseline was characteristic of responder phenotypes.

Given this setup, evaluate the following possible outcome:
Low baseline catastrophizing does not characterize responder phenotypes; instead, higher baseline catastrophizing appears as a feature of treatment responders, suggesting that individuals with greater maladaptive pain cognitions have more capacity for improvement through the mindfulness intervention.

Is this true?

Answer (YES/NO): NO